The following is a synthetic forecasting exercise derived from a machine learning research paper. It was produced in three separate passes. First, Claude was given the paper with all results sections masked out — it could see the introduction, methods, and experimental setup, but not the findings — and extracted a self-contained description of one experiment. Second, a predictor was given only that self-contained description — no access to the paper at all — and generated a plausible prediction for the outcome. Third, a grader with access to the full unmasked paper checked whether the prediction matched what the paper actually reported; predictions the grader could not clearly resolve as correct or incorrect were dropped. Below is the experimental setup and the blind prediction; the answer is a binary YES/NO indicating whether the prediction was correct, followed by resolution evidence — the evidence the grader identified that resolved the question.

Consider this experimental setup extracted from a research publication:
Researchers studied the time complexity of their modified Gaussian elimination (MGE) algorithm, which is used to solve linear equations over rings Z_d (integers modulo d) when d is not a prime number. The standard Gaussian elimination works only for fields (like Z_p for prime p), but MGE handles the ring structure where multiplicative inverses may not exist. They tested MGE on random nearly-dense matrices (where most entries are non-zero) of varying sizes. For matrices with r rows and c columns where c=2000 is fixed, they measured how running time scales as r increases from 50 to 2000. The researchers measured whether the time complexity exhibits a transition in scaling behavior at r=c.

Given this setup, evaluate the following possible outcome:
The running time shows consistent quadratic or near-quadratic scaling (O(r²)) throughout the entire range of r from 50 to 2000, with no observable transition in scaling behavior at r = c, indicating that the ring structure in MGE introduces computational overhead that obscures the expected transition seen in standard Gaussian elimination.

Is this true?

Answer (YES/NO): NO